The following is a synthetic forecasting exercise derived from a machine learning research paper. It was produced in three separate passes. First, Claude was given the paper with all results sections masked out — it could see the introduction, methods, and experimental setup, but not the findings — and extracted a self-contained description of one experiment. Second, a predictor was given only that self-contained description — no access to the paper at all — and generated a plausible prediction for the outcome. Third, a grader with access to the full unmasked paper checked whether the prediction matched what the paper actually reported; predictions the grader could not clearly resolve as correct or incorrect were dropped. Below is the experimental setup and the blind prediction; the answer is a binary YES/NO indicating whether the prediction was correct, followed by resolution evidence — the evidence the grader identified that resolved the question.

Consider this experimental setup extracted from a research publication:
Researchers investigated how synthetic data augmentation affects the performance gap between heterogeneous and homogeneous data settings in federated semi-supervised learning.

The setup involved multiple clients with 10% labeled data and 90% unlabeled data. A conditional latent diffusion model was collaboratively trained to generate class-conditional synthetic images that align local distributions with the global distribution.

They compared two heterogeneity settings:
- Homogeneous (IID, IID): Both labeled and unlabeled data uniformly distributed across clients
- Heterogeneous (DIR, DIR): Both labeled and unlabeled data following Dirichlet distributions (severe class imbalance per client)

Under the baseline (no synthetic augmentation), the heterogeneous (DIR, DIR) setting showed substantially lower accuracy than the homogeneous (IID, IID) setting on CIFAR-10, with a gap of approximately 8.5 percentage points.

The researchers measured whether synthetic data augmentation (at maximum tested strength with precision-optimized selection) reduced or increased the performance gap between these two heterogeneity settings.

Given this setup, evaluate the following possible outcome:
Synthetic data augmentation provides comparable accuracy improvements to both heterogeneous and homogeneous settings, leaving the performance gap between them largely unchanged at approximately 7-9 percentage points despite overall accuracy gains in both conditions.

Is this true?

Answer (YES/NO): NO